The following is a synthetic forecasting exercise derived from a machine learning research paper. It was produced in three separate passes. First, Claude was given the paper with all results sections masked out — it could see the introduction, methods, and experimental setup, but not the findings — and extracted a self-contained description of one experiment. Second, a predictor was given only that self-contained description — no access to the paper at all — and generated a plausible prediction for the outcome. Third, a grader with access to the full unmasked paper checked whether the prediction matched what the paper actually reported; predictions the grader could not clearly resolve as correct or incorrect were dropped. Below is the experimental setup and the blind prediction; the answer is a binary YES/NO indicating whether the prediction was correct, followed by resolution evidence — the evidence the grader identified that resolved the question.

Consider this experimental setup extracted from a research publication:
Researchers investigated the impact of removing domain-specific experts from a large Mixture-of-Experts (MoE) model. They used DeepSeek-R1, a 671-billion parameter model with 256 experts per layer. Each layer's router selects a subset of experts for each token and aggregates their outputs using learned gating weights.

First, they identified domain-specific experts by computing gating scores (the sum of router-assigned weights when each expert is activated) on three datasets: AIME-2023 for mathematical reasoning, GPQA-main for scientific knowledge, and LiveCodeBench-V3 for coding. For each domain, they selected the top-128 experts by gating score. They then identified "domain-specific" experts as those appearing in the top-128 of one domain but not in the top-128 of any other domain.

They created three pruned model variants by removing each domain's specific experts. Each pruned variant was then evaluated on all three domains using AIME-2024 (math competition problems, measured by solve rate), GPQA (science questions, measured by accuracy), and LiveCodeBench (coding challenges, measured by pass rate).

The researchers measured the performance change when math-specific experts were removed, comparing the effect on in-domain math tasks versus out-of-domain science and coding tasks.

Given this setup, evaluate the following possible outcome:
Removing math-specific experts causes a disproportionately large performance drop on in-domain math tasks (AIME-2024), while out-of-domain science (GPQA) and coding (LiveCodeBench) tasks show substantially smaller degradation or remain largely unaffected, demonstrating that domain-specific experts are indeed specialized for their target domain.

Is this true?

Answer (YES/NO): YES